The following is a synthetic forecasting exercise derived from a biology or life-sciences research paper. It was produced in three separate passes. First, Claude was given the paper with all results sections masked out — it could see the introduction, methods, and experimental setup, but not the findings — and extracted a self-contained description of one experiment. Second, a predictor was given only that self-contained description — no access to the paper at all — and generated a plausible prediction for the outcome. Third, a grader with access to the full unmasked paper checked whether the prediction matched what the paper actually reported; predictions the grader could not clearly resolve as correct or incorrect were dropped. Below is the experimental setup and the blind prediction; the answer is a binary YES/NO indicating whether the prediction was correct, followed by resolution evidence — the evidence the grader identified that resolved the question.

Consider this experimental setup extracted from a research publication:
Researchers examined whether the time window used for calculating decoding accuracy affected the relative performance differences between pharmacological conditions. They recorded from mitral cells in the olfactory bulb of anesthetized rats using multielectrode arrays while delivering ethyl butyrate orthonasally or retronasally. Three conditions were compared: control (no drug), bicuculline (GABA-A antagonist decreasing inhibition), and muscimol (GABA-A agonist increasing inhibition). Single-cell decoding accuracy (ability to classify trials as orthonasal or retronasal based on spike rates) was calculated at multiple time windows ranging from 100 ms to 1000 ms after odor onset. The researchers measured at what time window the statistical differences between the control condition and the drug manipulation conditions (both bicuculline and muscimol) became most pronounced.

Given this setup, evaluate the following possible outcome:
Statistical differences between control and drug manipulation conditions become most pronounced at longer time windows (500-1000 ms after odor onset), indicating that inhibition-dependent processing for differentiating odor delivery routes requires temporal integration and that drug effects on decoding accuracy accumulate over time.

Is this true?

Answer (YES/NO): YES